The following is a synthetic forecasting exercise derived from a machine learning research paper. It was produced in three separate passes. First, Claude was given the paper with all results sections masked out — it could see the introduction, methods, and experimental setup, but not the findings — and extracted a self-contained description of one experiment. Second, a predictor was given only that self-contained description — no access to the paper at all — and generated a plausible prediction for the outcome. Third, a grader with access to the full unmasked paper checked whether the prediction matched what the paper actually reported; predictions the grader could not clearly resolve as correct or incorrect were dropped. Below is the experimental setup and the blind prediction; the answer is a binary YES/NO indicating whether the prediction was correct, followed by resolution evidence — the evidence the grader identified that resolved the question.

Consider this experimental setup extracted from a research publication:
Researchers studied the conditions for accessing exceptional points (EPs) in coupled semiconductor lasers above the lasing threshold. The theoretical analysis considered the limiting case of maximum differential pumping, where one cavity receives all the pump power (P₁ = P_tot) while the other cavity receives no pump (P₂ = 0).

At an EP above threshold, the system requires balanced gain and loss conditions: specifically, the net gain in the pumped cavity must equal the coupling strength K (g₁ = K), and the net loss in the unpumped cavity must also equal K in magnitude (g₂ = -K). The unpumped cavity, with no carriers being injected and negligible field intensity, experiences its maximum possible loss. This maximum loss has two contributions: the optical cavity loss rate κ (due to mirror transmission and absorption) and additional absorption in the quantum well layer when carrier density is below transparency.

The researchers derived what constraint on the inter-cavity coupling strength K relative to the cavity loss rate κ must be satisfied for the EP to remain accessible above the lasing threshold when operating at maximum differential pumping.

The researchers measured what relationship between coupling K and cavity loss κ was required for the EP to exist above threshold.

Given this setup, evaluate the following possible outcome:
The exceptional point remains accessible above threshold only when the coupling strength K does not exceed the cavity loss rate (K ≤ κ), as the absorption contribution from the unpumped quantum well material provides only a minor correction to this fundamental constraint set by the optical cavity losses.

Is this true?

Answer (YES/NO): NO